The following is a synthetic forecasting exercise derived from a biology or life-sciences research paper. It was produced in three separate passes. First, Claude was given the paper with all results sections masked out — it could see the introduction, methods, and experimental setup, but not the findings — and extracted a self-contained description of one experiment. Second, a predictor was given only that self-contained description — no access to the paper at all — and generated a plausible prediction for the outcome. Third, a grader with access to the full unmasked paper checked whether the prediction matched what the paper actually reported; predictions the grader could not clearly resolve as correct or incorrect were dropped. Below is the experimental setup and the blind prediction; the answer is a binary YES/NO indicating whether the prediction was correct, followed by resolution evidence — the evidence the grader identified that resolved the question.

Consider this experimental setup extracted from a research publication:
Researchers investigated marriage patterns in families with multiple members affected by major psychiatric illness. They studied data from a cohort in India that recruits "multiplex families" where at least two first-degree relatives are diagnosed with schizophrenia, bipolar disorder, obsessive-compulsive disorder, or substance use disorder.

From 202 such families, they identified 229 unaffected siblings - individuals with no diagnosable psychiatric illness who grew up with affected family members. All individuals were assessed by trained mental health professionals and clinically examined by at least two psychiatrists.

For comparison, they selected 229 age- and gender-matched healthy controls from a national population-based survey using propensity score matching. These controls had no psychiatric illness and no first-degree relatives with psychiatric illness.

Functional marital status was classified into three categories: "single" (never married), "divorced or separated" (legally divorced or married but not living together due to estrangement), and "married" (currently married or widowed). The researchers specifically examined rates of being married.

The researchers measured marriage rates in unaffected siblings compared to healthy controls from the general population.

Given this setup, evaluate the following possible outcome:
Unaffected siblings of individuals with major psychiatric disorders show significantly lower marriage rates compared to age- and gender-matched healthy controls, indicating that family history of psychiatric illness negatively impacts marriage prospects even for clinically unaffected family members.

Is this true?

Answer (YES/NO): YES